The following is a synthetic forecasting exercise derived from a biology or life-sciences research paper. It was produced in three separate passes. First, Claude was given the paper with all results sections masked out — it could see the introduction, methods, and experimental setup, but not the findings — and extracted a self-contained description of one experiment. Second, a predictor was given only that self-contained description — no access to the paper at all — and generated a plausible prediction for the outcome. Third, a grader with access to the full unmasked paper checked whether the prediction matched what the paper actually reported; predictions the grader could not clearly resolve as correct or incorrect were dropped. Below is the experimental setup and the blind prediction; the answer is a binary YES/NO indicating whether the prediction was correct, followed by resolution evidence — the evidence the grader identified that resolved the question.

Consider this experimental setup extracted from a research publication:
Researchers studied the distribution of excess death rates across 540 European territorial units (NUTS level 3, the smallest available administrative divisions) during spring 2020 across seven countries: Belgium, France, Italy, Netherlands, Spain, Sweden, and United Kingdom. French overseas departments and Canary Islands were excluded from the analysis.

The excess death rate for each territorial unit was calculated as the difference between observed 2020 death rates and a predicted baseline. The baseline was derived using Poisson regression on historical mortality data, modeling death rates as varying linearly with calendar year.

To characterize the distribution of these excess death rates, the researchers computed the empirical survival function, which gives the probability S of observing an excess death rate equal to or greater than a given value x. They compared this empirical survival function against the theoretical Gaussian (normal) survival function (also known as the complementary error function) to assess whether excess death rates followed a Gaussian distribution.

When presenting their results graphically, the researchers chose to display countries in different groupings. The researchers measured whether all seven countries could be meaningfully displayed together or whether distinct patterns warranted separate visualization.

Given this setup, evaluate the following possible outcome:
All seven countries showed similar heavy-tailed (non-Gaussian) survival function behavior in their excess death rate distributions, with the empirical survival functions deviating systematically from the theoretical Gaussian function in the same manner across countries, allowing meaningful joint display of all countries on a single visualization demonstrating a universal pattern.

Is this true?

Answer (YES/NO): NO